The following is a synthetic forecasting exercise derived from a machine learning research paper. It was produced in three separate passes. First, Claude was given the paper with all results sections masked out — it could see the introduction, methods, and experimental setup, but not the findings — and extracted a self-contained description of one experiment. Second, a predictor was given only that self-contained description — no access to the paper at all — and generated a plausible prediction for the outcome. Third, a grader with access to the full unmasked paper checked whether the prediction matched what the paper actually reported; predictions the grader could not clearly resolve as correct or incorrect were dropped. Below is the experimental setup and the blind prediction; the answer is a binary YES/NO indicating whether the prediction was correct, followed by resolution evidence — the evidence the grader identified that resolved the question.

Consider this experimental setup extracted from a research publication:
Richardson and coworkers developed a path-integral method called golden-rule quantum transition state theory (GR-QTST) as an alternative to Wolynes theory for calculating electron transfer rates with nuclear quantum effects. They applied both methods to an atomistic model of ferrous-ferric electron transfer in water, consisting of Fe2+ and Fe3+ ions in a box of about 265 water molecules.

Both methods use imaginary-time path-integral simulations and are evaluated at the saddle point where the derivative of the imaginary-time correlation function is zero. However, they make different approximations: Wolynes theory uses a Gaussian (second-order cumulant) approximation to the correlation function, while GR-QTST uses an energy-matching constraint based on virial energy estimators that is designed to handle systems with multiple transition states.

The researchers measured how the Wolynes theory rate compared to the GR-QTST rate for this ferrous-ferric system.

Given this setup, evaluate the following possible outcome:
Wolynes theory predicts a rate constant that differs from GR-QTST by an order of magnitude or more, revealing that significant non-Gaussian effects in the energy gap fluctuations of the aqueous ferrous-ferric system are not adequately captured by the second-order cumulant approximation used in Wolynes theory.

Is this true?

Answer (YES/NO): NO